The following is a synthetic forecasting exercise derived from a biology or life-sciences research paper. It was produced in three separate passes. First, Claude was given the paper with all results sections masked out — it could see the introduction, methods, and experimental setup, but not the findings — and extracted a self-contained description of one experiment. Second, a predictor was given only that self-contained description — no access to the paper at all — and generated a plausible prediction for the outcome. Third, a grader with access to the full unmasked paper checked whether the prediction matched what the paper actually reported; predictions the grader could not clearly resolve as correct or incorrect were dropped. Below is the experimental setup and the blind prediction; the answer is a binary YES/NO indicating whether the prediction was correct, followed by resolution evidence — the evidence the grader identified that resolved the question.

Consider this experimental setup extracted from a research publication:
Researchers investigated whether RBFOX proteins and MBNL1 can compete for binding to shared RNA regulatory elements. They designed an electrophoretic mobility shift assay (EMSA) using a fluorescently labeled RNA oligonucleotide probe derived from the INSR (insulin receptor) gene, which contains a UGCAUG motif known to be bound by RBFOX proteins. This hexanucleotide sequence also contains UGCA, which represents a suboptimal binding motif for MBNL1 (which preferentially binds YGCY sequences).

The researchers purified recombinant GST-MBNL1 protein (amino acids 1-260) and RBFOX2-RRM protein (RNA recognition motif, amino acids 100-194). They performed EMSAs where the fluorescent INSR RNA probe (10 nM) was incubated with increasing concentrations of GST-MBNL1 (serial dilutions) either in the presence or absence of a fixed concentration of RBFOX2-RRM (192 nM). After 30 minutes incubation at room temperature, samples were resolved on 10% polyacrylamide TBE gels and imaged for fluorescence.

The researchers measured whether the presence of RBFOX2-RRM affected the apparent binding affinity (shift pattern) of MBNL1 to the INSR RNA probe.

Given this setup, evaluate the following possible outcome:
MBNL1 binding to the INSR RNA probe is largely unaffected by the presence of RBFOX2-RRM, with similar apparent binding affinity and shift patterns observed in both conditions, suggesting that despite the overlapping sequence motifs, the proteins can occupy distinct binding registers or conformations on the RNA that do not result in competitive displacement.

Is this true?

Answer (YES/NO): NO